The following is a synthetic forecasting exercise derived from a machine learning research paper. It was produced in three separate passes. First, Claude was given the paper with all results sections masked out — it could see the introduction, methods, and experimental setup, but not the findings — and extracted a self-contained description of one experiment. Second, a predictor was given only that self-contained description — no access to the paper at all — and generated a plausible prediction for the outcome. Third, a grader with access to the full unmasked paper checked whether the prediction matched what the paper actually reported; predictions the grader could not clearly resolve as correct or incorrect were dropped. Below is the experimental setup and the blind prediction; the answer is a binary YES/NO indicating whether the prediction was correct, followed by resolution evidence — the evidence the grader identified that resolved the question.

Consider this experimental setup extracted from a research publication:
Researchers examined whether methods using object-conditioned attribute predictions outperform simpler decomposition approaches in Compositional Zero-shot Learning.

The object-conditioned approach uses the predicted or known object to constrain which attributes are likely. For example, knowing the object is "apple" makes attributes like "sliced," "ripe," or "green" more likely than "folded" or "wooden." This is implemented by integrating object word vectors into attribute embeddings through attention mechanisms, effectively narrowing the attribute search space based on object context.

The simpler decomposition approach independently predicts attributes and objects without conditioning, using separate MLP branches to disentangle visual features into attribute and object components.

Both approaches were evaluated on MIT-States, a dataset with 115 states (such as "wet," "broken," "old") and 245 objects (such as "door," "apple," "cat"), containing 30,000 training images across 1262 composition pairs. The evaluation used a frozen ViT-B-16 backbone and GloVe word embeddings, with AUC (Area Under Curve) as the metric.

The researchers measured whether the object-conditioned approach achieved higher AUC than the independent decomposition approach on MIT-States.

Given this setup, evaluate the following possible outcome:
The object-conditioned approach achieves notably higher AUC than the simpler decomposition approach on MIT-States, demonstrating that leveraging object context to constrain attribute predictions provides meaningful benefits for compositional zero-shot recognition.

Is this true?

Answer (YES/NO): NO